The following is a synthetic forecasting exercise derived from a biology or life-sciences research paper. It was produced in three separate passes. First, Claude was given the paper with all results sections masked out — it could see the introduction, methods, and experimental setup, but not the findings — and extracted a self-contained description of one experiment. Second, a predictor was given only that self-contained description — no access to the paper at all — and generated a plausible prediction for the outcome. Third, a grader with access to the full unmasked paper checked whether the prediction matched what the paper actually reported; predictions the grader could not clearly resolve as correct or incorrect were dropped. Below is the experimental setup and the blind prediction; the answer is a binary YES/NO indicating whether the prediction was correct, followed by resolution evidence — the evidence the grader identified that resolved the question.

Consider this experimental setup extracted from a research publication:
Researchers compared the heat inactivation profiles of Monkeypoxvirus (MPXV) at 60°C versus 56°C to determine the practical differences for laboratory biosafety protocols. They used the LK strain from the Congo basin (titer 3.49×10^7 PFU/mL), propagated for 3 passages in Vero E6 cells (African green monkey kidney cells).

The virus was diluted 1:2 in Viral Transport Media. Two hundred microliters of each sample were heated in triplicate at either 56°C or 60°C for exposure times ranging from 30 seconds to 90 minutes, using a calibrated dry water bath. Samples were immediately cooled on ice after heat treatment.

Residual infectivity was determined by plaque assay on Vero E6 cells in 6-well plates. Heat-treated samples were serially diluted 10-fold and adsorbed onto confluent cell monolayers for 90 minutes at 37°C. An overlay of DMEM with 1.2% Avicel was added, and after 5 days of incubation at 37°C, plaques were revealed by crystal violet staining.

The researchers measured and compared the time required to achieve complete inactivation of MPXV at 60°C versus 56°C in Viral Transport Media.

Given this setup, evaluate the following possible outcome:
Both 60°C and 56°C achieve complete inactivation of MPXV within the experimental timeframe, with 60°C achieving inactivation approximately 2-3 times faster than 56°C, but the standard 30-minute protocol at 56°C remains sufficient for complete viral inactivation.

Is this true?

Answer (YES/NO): NO